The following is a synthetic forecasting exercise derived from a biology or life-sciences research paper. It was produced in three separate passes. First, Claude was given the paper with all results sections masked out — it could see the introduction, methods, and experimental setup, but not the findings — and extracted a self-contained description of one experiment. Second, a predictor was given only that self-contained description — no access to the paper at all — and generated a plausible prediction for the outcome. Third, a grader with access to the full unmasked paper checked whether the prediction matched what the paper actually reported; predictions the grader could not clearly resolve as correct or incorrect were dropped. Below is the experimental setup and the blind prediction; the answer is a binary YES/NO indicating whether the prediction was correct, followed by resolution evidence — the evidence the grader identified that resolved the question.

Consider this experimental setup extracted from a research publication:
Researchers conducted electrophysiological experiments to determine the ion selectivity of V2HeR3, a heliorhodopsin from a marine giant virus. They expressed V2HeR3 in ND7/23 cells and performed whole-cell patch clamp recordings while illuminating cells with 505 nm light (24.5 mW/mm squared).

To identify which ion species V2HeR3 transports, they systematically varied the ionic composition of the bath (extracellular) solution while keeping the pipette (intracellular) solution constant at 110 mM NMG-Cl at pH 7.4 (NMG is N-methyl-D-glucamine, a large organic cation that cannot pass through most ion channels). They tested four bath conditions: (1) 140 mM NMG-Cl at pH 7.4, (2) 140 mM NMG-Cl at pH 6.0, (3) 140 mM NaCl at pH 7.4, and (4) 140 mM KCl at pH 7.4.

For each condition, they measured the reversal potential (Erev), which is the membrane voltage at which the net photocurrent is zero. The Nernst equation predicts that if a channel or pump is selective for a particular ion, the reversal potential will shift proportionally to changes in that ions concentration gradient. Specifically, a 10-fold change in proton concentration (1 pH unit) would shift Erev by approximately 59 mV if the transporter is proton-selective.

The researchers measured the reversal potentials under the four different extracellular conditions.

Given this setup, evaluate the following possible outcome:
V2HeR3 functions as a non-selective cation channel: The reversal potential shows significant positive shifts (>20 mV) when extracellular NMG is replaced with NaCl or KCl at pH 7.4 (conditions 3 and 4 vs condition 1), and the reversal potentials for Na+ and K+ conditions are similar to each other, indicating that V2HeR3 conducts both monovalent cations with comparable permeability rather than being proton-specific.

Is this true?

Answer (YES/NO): NO